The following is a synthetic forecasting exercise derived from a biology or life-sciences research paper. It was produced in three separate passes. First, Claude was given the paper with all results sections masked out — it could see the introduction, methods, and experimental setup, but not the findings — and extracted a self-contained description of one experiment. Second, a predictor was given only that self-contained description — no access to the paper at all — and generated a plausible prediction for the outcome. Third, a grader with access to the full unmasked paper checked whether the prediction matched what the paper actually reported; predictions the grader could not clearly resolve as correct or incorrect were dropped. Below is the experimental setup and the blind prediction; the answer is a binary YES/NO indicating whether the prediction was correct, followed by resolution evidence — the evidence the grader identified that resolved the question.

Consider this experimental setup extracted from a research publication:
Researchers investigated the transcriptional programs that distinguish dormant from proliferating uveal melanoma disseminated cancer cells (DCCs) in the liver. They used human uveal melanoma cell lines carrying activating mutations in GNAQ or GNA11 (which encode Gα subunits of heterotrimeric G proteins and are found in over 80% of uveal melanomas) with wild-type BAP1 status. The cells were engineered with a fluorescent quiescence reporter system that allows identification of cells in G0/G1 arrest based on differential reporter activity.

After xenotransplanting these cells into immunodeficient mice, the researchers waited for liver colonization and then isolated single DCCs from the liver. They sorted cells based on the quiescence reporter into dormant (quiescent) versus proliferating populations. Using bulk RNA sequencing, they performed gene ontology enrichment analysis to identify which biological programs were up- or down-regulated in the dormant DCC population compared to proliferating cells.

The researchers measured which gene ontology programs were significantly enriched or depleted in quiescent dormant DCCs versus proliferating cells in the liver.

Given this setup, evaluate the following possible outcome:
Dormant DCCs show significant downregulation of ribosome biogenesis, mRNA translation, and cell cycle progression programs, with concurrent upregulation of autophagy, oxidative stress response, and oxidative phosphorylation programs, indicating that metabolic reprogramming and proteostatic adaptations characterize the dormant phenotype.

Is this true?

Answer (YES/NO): NO